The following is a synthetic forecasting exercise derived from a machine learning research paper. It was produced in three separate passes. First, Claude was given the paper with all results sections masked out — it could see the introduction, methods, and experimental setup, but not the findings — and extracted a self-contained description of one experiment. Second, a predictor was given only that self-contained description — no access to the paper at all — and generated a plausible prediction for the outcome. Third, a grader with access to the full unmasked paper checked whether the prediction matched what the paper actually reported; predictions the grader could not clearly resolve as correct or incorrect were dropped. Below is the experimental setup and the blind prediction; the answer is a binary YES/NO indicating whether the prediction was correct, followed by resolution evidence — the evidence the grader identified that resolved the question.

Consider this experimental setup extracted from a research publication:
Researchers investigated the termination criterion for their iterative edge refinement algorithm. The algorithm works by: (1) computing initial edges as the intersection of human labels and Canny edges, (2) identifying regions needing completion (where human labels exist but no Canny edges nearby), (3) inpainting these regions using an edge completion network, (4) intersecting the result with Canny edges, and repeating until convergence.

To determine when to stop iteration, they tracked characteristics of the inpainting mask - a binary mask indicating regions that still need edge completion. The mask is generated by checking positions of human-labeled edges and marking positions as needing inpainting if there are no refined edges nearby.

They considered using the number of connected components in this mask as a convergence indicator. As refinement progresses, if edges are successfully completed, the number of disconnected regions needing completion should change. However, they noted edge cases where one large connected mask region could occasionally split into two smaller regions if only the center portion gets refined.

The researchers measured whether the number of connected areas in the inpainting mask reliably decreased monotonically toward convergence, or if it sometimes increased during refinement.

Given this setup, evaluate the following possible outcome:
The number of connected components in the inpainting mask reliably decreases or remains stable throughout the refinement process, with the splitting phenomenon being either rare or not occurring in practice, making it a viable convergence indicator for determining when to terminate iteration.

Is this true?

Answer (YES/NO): YES